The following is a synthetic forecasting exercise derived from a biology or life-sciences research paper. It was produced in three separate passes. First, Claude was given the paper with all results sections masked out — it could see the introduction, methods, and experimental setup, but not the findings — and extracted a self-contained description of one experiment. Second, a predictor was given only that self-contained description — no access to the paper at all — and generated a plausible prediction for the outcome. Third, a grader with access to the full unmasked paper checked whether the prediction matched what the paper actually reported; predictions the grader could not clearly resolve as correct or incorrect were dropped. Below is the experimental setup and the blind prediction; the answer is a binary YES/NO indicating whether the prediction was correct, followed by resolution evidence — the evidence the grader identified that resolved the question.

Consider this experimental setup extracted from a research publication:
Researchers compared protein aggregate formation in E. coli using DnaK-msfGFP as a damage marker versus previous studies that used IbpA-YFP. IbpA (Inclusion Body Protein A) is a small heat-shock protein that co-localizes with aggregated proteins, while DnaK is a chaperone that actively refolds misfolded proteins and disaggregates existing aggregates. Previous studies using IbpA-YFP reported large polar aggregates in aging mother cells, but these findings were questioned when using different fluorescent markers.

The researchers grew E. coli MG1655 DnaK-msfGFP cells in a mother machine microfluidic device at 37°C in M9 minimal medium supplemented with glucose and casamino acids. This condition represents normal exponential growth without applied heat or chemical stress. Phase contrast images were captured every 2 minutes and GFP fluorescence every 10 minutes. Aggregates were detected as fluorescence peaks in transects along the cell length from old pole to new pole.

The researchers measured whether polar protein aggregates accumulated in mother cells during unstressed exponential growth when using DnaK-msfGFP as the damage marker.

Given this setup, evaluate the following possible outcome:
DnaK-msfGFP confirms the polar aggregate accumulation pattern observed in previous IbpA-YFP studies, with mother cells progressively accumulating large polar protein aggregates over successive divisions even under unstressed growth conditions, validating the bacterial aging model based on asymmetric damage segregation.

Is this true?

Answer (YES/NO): YES